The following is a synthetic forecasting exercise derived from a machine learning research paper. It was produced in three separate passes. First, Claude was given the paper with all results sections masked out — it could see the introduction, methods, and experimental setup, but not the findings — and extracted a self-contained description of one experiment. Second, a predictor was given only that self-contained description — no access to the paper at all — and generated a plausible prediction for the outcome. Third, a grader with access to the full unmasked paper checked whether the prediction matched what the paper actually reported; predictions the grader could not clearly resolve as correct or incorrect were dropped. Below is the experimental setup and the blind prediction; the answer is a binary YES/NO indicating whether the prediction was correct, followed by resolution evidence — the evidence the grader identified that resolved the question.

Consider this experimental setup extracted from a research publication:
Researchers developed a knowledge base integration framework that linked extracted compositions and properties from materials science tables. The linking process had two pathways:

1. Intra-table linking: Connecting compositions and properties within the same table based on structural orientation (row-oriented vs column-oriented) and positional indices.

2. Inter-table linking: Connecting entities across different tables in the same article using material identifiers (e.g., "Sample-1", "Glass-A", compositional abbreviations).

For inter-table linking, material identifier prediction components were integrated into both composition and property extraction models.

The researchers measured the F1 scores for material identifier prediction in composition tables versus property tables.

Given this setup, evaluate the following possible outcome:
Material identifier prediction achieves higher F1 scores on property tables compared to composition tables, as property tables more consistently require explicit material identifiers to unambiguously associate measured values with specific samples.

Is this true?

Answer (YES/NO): NO